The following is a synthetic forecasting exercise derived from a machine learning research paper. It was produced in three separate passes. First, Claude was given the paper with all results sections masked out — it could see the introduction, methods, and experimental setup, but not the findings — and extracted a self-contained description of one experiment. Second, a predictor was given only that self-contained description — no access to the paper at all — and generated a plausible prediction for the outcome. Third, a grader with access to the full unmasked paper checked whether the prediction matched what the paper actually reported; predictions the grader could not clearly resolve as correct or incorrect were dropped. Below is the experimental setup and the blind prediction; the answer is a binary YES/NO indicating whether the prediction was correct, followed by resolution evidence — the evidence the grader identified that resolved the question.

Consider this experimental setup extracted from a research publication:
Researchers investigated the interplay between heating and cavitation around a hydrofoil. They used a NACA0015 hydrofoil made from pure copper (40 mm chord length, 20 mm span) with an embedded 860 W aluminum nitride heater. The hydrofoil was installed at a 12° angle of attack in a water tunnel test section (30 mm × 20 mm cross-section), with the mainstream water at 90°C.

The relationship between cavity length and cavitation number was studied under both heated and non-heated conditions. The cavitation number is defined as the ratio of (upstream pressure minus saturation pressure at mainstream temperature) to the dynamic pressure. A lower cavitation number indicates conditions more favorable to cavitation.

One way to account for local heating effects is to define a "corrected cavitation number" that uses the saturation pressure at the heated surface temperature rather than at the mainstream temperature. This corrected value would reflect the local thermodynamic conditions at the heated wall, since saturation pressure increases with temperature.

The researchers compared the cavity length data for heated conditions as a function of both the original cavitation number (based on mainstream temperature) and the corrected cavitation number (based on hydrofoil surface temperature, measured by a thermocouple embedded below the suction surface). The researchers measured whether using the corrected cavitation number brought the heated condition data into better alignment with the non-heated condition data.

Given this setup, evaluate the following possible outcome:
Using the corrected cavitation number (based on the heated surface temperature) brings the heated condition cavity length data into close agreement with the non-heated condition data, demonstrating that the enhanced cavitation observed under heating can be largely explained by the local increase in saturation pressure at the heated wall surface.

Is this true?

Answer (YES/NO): YES